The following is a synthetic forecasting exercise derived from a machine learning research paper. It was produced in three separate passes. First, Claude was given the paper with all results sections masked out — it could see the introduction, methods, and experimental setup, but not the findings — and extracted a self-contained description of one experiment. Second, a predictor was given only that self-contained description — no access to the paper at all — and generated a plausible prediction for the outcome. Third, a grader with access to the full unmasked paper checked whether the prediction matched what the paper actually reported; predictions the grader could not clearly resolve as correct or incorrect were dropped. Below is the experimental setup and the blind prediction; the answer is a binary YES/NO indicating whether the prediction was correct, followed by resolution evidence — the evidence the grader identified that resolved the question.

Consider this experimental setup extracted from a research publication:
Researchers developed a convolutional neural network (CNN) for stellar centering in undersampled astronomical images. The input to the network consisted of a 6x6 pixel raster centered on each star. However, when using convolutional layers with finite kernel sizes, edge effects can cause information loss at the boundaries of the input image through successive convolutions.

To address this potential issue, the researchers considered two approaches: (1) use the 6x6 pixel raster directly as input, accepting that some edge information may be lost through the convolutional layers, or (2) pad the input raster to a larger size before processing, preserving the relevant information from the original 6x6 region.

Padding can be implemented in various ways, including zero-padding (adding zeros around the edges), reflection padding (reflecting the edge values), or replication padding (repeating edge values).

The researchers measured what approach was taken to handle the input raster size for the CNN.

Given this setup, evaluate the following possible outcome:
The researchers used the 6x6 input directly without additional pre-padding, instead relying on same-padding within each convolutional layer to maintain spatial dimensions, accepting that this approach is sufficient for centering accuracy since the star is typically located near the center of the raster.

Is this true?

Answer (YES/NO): NO